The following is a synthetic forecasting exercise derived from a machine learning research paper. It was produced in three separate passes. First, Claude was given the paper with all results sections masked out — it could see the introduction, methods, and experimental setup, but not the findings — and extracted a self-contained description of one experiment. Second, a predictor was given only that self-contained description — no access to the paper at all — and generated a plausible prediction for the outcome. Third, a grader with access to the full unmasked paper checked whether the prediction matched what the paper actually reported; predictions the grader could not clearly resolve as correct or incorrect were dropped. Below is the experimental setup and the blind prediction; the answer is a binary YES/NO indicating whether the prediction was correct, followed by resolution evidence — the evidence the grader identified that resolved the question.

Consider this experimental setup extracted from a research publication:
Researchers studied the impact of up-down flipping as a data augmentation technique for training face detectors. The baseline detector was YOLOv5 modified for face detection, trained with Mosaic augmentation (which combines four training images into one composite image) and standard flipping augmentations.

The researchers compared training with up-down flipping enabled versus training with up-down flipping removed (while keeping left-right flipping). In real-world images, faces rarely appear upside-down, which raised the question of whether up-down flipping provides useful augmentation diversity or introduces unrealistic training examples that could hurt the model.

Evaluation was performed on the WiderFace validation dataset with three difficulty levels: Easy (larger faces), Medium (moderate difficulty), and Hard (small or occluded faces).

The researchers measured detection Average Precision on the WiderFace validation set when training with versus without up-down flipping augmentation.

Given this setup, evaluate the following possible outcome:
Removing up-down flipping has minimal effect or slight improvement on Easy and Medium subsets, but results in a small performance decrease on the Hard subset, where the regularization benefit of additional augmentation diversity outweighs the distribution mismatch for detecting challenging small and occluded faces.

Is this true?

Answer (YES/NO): NO